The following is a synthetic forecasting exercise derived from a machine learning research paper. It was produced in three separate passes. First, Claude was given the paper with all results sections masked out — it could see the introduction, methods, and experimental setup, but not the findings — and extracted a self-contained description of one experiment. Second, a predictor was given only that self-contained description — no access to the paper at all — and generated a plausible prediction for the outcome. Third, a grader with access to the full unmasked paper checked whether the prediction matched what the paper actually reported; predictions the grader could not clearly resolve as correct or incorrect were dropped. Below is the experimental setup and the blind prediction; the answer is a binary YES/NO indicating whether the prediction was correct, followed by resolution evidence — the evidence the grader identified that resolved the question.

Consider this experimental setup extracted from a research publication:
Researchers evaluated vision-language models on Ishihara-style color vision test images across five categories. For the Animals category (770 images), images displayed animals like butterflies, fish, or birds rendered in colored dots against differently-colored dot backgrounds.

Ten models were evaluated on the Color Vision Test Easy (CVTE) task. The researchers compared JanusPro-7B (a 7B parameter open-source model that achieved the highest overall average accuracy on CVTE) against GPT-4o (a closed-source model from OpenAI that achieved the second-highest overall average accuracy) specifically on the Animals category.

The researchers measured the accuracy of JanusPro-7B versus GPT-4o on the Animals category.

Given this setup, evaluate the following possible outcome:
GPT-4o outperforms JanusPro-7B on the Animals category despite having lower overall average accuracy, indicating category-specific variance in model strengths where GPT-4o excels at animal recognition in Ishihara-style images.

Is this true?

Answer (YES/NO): NO